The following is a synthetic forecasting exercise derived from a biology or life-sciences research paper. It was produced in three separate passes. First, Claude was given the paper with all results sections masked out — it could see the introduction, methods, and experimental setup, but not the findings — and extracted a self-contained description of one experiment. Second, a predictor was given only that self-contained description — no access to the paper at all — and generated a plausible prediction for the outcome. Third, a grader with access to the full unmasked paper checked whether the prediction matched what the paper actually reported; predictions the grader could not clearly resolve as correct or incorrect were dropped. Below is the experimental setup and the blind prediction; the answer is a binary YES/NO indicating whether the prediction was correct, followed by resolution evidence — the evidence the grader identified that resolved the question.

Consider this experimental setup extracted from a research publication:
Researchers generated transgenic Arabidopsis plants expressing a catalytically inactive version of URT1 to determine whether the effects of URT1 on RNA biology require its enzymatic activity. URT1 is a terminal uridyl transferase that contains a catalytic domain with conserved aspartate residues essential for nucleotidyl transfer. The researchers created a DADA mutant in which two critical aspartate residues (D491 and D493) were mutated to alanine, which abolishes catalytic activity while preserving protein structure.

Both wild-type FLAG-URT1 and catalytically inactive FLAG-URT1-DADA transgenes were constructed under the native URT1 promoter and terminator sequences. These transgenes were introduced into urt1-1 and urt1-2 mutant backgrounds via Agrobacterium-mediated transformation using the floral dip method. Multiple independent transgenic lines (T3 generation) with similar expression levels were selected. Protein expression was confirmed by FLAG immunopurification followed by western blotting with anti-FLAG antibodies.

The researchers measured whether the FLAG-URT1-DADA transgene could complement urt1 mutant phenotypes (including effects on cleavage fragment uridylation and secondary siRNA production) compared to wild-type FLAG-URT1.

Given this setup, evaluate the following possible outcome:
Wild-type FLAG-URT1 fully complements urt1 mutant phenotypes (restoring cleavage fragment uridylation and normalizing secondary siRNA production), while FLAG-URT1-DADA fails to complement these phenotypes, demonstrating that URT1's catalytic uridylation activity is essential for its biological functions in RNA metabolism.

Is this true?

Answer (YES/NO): YES